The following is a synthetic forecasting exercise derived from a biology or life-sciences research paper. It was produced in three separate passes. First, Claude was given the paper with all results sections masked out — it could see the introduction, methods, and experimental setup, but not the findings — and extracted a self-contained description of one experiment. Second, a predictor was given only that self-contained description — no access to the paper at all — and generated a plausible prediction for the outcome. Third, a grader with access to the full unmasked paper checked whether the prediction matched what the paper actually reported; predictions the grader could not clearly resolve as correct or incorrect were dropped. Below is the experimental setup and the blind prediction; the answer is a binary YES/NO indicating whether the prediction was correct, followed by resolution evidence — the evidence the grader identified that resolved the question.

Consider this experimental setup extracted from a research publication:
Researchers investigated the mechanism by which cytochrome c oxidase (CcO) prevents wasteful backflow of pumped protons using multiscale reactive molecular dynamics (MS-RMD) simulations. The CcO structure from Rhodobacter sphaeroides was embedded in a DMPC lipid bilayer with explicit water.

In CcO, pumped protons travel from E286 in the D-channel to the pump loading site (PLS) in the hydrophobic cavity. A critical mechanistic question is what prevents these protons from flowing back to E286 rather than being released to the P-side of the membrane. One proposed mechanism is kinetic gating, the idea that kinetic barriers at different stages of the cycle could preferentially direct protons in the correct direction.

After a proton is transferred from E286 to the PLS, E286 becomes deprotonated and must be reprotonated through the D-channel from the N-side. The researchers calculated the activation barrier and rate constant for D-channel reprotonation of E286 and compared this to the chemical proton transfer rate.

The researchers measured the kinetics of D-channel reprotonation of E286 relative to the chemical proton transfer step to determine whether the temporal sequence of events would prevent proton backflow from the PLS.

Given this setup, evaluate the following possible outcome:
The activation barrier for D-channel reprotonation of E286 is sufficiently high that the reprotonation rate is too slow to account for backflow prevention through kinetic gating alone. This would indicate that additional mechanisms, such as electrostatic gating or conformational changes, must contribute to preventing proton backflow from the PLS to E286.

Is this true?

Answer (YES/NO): NO